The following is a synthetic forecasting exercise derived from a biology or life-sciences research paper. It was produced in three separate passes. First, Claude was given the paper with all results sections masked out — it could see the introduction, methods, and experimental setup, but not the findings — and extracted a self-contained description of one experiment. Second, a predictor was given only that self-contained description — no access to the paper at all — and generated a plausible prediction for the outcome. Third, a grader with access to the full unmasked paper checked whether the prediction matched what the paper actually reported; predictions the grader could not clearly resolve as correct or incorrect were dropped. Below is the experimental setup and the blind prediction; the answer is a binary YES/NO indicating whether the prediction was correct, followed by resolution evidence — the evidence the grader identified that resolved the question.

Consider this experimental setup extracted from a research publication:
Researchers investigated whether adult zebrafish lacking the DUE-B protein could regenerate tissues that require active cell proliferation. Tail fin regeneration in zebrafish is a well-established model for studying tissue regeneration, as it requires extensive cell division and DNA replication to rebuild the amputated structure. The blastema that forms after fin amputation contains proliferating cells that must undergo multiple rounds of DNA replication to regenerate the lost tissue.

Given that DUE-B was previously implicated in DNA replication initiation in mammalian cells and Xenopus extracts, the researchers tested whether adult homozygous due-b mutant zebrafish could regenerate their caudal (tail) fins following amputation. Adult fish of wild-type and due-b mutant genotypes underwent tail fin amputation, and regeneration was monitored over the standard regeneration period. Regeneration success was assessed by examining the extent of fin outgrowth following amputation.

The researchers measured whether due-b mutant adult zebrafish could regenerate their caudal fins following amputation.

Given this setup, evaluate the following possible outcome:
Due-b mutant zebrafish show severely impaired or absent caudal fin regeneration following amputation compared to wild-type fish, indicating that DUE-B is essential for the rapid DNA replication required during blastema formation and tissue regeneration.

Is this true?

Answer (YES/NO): NO